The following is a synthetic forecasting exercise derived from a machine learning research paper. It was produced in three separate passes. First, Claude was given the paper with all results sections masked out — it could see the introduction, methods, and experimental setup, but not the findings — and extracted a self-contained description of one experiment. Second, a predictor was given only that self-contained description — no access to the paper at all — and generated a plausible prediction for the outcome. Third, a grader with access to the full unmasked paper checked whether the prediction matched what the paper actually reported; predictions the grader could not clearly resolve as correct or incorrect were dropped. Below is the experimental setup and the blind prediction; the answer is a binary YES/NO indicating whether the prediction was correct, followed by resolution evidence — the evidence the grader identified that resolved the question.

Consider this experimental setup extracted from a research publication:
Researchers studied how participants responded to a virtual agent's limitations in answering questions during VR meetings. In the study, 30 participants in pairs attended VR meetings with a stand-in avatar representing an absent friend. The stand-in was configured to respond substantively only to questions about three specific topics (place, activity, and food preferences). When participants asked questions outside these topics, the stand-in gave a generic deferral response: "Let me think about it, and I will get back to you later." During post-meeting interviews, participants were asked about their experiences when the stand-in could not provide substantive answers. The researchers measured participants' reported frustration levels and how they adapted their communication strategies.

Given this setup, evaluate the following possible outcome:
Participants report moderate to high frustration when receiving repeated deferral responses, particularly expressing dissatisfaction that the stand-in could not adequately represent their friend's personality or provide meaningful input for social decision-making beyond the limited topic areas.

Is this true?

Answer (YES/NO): NO